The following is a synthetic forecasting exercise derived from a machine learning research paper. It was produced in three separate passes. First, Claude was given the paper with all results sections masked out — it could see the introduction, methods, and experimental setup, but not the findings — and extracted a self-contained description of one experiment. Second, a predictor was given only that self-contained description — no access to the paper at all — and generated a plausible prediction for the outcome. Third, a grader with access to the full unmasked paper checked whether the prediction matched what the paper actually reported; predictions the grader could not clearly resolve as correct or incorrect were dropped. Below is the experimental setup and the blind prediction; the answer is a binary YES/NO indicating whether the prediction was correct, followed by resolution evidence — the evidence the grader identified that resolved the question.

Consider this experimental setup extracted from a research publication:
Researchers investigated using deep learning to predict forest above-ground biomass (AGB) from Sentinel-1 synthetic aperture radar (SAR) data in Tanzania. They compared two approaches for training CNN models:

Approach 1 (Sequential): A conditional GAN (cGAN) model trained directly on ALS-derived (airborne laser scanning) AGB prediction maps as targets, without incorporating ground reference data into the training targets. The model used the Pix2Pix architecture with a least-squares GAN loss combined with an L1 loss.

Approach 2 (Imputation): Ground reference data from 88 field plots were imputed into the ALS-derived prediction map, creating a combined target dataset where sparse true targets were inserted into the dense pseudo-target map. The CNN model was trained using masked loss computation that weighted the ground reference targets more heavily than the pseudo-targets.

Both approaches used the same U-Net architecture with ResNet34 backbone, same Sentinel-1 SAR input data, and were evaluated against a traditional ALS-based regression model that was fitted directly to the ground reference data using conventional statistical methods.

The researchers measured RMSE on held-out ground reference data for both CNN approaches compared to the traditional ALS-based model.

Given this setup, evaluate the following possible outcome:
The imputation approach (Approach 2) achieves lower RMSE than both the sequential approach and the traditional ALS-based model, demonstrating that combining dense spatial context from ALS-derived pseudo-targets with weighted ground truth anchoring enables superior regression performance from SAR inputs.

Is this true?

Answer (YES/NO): YES